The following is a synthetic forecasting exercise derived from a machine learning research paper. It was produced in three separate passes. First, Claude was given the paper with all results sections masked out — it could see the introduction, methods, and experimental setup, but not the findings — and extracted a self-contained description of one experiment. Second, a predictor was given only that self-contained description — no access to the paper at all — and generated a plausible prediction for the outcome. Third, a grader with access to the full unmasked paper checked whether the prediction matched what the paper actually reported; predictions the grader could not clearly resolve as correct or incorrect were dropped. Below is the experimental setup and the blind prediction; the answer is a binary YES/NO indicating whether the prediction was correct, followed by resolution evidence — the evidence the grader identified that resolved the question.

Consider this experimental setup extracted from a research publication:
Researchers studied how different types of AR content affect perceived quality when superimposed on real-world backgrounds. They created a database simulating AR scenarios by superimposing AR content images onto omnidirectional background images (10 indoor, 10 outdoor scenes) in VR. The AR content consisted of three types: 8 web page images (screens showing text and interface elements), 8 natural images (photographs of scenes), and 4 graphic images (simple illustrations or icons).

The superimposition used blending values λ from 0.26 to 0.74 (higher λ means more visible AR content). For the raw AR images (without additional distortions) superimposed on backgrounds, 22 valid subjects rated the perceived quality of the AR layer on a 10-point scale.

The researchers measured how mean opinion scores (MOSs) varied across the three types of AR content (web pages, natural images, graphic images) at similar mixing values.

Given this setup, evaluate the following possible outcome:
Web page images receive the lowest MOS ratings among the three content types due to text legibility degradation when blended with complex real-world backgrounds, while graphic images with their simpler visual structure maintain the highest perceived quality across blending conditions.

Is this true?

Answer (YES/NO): NO